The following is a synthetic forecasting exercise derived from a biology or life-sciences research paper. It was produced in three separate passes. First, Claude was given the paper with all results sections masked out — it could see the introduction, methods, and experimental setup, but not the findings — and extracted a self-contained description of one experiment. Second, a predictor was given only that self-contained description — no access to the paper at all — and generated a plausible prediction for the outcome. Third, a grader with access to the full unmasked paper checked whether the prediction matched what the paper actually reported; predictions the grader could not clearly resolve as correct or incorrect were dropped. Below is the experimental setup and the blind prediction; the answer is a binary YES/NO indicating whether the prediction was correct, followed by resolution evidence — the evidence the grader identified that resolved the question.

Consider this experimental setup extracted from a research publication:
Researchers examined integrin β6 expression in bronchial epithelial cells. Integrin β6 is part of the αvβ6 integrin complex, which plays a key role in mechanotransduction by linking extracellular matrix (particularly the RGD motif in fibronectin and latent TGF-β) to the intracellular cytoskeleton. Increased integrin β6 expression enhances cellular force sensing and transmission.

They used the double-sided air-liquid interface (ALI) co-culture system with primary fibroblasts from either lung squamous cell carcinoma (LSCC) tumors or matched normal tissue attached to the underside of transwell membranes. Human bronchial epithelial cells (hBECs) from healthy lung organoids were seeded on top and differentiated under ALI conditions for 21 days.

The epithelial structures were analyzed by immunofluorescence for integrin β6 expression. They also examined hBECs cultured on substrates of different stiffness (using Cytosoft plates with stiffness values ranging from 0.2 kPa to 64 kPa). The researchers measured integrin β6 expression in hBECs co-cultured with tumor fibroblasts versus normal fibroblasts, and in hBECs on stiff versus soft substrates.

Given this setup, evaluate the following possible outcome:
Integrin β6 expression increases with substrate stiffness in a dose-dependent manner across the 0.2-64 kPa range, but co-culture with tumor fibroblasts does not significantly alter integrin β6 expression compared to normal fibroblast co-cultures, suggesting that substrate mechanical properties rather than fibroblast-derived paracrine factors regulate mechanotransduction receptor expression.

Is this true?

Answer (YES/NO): NO